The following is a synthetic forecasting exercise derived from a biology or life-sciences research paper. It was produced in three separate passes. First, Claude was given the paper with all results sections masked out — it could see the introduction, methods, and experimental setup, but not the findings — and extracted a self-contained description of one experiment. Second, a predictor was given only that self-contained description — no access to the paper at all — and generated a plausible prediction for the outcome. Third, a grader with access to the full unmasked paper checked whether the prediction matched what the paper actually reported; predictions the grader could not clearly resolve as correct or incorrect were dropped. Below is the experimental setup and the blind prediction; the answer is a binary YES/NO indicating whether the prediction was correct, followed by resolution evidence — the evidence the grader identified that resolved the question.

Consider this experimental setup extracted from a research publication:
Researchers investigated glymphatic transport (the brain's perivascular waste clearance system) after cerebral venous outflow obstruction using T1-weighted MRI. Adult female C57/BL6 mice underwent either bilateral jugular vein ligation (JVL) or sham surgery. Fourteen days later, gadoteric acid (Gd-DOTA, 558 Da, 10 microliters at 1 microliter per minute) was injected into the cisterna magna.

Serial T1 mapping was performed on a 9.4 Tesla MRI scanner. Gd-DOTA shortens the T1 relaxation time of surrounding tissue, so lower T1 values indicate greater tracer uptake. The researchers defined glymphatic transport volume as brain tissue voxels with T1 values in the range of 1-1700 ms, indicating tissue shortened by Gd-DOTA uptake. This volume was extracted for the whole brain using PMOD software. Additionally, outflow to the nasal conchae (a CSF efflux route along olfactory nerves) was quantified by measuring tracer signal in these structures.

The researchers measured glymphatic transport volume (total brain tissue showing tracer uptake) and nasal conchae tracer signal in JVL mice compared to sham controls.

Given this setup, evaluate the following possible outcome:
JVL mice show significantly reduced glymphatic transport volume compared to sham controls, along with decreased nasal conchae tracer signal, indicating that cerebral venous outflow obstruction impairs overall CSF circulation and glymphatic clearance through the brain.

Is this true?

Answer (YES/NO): NO